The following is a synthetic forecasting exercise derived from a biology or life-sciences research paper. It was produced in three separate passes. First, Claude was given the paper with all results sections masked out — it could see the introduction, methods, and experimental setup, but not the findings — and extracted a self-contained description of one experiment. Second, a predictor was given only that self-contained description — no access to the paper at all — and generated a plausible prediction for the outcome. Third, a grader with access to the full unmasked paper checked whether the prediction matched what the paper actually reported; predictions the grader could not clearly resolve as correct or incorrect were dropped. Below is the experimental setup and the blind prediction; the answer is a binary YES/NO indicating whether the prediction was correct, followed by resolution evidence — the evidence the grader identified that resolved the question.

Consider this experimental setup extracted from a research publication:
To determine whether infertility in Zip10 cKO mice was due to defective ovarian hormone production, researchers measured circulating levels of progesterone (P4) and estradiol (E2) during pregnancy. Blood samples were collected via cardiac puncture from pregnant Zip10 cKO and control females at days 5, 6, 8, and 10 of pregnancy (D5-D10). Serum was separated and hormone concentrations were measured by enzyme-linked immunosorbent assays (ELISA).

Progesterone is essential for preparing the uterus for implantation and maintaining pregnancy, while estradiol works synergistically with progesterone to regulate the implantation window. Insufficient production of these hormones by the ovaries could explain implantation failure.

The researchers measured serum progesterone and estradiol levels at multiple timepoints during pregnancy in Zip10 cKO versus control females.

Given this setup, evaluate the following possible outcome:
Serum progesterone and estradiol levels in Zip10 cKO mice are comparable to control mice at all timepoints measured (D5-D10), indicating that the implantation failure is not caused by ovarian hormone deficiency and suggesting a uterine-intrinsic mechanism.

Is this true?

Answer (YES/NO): NO